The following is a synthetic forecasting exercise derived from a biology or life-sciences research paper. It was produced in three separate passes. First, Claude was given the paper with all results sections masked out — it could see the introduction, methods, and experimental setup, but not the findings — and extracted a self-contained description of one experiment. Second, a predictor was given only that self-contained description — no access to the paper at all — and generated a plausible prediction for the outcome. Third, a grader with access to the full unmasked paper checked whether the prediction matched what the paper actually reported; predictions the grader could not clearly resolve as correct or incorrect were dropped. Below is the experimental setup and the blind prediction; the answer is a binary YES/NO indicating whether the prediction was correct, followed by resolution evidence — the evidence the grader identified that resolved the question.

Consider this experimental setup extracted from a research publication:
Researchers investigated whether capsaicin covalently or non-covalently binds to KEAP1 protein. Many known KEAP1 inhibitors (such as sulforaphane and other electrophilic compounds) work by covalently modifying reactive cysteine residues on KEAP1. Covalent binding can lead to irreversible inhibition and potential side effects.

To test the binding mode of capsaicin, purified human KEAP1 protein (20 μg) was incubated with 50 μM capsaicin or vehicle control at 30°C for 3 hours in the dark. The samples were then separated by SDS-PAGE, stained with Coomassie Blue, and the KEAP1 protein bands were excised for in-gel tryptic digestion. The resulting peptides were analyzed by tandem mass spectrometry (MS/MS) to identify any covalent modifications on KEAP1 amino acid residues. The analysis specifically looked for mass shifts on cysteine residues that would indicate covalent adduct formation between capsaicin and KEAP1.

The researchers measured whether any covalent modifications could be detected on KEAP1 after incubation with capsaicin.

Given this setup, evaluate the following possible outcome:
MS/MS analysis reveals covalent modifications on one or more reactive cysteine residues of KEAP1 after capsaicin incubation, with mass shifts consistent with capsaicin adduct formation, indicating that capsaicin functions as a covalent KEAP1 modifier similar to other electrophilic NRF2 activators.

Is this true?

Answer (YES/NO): NO